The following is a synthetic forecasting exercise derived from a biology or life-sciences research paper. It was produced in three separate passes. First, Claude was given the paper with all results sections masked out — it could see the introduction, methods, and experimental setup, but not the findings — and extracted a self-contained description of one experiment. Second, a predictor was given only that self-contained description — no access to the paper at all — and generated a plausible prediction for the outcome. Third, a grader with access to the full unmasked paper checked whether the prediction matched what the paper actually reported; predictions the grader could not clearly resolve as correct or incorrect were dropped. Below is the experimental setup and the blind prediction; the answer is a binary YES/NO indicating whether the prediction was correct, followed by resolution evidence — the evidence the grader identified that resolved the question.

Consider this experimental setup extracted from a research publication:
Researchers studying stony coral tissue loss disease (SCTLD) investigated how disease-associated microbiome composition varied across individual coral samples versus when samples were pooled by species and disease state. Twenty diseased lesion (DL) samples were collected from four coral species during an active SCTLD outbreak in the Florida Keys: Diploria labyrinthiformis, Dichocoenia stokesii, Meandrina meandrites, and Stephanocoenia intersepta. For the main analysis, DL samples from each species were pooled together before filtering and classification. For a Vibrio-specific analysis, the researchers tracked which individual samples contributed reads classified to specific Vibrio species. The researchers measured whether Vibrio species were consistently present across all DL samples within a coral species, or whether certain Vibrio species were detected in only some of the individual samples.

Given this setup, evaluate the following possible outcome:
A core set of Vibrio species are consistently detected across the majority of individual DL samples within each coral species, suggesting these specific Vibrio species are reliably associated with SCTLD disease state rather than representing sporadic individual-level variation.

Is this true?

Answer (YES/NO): NO